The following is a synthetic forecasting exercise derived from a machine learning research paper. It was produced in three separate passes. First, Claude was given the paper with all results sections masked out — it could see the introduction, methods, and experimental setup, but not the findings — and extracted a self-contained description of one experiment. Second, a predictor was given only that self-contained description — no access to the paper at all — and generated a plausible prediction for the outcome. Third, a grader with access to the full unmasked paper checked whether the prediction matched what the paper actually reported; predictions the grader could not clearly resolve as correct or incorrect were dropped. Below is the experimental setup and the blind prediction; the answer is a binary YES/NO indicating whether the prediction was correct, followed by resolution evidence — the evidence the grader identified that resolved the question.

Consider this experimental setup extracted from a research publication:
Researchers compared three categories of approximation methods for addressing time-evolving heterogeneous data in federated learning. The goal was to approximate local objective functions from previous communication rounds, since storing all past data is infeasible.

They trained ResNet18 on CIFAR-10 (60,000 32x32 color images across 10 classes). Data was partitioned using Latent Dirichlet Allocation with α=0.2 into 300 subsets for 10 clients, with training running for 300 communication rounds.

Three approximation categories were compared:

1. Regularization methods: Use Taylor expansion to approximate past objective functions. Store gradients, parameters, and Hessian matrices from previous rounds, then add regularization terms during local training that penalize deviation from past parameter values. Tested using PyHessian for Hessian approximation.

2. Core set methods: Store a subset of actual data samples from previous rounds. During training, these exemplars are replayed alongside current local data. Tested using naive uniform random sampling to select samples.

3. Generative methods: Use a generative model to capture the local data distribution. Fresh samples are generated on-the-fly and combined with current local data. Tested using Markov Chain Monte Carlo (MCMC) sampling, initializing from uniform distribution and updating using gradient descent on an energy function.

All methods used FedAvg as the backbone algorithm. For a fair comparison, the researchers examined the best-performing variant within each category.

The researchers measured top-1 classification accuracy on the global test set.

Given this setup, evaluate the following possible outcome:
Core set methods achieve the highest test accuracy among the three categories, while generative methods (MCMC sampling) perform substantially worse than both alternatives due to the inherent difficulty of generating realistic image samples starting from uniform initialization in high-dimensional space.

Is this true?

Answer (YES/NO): NO